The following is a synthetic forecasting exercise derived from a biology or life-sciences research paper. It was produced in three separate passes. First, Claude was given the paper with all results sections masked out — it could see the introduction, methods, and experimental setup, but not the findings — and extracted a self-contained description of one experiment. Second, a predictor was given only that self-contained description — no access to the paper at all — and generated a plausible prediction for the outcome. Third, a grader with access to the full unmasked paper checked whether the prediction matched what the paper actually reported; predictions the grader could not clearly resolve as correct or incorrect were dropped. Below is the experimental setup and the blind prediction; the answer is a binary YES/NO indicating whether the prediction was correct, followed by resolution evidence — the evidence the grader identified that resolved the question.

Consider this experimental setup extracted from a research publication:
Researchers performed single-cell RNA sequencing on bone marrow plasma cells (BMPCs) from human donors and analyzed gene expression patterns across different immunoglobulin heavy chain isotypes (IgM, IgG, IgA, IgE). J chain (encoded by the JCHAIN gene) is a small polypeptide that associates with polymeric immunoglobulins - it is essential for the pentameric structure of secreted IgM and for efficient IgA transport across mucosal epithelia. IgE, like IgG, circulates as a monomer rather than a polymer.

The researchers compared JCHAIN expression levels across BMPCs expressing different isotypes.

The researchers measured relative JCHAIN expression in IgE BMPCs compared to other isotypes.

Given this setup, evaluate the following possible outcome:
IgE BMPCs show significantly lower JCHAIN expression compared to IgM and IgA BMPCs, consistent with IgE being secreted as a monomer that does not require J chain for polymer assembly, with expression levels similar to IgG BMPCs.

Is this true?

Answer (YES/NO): NO